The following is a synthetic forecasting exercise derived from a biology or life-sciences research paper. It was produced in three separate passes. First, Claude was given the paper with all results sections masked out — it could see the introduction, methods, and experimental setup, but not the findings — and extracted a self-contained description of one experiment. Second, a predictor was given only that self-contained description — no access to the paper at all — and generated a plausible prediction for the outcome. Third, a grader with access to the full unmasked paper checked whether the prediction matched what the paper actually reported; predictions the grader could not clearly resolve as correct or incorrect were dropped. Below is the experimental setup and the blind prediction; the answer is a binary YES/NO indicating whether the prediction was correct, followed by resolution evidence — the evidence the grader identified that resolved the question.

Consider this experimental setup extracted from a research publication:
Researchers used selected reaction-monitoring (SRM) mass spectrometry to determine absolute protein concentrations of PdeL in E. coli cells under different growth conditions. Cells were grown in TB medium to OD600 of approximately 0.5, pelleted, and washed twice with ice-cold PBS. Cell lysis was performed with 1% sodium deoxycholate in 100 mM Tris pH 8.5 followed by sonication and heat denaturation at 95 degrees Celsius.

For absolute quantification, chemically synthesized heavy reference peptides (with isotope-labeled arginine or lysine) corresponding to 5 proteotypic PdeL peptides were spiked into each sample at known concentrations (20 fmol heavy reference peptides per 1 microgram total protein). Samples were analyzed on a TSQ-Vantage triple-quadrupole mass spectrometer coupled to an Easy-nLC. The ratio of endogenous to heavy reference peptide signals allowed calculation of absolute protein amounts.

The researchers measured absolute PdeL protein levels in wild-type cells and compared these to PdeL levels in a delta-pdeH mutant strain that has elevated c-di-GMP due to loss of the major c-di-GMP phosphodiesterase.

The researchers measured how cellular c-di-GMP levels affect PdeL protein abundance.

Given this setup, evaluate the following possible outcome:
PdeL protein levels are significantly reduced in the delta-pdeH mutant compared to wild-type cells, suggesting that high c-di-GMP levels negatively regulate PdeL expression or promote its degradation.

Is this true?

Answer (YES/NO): YES